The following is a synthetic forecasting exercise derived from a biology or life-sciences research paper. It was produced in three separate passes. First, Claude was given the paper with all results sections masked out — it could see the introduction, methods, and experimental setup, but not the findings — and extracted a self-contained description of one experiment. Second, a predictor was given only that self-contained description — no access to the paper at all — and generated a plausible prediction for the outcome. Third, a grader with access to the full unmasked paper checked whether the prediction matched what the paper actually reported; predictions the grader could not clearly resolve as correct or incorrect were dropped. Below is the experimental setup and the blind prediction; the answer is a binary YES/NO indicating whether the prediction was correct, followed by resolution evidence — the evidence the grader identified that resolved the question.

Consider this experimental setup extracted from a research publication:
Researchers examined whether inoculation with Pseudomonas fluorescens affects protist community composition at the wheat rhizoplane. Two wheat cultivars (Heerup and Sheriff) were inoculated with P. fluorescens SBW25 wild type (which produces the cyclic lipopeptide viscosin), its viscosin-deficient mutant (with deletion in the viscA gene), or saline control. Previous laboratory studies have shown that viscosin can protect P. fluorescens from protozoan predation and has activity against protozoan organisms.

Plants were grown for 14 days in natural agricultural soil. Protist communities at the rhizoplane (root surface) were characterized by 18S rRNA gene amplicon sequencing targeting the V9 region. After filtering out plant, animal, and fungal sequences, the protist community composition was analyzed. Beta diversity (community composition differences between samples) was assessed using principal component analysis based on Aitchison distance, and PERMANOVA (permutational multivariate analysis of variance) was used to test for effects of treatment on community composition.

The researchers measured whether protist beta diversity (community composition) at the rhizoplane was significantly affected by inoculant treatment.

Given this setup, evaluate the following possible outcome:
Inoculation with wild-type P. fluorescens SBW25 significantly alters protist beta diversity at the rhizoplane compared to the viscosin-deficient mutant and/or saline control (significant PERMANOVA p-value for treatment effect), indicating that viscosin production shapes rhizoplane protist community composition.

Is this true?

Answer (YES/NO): YES